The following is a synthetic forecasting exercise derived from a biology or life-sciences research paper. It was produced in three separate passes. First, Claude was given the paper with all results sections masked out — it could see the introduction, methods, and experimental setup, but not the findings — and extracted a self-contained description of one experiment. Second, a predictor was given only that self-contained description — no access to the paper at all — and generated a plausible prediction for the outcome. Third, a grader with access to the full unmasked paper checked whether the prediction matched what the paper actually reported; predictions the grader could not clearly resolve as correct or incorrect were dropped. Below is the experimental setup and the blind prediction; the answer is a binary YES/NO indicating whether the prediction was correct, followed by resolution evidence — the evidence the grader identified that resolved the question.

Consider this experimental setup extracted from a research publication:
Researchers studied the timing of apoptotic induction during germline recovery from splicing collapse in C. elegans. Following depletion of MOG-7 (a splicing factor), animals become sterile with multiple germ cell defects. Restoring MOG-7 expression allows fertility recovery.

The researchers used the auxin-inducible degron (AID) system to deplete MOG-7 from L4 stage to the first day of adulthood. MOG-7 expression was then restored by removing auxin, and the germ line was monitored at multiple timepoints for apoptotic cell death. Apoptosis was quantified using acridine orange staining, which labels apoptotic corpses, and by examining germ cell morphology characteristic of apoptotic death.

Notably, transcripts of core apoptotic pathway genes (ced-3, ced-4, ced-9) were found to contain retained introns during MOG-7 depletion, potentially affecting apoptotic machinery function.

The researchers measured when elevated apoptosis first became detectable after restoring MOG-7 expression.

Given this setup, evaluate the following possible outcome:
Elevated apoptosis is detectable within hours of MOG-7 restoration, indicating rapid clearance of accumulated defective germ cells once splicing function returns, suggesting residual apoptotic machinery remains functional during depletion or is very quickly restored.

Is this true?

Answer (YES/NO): NO